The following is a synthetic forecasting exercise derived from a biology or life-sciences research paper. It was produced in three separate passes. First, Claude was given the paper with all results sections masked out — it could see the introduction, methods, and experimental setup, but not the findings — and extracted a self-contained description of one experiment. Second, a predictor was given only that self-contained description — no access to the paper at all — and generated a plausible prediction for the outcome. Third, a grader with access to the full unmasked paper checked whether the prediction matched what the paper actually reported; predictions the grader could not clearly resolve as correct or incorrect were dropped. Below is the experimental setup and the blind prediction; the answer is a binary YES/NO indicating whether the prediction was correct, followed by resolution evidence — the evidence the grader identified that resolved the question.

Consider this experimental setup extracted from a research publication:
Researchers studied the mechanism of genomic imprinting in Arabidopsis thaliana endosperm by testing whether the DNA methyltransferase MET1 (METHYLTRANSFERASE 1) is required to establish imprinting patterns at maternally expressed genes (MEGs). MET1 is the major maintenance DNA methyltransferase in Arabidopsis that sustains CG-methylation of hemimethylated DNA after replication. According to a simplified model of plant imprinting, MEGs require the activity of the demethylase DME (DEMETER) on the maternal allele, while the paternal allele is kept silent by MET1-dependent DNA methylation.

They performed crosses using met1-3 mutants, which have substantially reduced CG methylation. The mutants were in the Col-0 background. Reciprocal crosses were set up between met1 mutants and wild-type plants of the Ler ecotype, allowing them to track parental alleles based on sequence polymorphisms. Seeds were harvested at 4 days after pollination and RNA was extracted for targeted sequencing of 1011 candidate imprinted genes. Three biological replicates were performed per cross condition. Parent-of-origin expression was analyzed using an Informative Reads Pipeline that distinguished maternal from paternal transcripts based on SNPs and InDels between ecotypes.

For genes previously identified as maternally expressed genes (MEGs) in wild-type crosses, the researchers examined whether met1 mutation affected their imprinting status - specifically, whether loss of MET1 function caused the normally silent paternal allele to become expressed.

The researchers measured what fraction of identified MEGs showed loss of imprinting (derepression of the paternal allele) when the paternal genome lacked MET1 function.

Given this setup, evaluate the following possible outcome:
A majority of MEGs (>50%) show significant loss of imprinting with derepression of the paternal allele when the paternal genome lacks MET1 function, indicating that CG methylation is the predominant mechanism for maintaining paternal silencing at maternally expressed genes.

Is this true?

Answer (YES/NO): NO